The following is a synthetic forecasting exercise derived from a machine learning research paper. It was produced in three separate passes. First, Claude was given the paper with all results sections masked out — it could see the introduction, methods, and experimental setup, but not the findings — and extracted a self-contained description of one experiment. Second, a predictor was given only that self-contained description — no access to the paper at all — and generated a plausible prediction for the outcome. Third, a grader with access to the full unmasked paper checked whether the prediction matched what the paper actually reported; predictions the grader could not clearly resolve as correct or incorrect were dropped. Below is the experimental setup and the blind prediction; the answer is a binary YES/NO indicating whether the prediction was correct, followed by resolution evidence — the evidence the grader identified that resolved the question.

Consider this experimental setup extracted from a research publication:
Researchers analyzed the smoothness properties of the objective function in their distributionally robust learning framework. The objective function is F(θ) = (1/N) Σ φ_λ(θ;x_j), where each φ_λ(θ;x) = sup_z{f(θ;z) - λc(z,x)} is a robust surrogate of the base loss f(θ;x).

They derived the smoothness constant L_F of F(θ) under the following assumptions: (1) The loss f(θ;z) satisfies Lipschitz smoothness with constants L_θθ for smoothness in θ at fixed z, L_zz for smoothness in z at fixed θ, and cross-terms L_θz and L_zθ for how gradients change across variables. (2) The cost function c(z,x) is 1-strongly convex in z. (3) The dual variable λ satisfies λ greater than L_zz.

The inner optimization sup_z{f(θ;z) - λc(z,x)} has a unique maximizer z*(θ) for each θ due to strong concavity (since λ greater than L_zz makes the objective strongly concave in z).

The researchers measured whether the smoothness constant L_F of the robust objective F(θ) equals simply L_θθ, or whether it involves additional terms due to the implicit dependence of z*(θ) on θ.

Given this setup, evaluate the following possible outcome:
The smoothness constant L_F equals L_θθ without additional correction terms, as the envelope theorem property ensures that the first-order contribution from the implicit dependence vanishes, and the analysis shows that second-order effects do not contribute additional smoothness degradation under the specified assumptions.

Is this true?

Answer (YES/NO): NO